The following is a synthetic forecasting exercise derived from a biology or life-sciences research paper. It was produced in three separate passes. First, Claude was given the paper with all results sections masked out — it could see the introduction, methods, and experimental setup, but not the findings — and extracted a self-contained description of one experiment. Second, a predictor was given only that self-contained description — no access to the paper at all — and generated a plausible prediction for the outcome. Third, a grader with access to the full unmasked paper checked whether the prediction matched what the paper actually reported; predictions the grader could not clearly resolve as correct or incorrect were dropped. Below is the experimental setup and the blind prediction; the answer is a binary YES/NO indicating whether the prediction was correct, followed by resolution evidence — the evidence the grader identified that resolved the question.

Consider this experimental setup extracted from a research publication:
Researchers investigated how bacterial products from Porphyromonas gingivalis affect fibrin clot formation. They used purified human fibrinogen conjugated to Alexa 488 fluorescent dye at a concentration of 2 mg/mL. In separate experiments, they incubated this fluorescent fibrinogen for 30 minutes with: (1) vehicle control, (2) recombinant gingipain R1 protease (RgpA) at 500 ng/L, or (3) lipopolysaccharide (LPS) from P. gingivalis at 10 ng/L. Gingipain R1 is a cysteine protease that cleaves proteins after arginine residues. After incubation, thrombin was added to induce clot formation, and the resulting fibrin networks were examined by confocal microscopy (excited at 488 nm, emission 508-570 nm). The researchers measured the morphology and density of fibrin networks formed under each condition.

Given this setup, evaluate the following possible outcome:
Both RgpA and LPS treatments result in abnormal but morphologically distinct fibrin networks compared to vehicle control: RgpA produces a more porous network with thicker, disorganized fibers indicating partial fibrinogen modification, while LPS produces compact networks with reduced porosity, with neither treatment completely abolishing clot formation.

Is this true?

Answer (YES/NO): NO